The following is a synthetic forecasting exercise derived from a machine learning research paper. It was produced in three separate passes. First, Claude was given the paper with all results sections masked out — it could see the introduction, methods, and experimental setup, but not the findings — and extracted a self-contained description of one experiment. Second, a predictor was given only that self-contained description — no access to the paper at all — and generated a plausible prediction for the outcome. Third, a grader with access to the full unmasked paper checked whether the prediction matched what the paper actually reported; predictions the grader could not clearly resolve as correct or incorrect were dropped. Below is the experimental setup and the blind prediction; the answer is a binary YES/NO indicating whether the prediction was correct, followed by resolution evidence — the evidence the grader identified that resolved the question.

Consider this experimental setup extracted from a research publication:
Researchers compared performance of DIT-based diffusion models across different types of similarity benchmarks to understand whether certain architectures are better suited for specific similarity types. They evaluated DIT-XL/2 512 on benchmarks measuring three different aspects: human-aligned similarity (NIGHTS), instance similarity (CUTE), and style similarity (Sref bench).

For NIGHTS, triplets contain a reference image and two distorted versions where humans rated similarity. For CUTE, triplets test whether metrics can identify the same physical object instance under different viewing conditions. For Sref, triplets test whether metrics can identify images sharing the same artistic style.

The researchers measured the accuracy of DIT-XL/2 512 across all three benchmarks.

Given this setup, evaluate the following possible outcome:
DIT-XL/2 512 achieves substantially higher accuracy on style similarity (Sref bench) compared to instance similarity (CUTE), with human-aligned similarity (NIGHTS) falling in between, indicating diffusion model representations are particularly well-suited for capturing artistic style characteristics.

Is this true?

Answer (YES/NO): YES